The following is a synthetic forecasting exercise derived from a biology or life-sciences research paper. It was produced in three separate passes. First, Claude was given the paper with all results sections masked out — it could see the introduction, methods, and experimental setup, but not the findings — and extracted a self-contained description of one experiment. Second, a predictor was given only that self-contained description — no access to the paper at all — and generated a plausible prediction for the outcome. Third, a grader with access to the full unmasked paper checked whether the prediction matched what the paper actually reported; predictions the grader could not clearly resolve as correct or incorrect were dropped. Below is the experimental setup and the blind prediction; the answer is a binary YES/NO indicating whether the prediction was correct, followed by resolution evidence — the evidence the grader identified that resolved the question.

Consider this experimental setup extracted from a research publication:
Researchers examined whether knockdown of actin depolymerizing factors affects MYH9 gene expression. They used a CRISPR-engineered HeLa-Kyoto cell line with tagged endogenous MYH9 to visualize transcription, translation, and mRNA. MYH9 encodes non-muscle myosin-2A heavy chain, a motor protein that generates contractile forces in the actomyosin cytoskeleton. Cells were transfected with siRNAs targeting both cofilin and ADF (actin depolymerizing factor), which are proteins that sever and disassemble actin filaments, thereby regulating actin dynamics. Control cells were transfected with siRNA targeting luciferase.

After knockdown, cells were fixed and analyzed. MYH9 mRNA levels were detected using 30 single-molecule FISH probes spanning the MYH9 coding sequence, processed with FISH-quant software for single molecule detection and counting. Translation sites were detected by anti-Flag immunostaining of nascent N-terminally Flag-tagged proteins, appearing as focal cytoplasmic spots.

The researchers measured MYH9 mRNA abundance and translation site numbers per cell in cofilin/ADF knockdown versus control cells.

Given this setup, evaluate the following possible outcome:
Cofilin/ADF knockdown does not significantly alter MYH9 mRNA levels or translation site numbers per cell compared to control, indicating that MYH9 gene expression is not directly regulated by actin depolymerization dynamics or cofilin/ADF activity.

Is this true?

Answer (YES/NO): NO